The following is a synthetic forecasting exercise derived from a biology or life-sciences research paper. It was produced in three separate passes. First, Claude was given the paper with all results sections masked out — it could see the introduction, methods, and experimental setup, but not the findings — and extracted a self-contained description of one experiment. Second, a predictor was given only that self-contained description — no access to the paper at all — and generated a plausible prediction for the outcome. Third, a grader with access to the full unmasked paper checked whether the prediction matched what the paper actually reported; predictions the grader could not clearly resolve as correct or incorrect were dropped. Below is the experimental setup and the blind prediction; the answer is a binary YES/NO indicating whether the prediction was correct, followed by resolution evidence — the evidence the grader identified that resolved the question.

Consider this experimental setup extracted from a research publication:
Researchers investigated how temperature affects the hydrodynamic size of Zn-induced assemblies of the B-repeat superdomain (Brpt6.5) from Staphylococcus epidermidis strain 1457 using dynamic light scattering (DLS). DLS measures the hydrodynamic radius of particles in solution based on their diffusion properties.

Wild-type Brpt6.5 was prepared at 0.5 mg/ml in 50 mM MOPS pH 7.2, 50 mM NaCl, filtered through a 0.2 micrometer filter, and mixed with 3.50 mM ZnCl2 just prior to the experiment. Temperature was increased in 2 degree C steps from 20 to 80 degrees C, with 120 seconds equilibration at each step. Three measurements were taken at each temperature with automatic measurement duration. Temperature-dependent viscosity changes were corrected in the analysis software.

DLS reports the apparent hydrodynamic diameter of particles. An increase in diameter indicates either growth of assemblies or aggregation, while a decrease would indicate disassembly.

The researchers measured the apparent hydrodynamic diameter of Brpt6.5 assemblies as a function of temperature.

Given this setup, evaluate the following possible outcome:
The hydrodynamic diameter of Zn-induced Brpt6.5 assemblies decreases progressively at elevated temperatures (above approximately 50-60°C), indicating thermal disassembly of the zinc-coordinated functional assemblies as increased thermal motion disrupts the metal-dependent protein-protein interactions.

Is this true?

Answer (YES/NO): NO